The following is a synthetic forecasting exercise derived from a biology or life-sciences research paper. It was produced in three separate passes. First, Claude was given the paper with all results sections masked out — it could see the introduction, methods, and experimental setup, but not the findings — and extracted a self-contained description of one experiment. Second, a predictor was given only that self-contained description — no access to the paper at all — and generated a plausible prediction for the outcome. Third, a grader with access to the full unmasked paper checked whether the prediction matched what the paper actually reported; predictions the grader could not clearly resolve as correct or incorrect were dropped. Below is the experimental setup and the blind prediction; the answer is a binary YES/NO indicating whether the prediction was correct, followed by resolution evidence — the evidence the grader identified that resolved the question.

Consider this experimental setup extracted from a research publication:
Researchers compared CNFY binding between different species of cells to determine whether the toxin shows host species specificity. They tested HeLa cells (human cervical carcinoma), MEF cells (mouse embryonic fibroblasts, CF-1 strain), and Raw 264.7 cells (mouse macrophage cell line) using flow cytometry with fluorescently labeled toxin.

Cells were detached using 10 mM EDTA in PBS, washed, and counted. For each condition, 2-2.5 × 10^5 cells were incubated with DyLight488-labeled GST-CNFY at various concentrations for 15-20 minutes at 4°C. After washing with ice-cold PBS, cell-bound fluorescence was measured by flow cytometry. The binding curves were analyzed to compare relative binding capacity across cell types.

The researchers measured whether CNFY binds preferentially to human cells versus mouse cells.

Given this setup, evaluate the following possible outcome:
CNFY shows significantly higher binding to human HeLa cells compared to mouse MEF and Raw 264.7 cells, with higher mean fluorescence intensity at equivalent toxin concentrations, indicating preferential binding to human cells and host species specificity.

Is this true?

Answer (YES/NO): NO